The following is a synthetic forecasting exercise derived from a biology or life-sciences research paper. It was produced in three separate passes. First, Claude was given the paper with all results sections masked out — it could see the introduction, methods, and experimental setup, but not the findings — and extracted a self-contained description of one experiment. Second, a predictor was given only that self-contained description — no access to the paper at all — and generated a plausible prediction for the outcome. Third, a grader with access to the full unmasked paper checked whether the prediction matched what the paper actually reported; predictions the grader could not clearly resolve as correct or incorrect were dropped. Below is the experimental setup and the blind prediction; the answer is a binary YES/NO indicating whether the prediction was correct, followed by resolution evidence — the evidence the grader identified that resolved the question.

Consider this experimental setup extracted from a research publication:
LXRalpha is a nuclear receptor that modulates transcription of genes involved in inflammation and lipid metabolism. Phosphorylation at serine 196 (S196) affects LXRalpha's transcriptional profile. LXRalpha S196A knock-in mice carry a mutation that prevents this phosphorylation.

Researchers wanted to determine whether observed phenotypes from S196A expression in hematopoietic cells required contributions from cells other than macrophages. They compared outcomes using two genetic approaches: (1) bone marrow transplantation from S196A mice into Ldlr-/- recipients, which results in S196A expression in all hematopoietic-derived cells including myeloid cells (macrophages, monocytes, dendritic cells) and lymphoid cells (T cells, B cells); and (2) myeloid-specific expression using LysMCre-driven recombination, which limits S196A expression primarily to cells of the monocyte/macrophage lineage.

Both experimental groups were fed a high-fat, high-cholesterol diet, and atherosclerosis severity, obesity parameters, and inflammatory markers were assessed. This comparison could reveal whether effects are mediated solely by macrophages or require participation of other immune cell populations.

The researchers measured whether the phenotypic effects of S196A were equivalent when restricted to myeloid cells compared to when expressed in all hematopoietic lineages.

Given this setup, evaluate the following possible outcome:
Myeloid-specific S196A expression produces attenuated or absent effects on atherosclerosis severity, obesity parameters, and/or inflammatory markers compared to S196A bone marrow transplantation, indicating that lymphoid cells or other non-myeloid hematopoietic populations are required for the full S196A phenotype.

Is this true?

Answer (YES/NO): NO